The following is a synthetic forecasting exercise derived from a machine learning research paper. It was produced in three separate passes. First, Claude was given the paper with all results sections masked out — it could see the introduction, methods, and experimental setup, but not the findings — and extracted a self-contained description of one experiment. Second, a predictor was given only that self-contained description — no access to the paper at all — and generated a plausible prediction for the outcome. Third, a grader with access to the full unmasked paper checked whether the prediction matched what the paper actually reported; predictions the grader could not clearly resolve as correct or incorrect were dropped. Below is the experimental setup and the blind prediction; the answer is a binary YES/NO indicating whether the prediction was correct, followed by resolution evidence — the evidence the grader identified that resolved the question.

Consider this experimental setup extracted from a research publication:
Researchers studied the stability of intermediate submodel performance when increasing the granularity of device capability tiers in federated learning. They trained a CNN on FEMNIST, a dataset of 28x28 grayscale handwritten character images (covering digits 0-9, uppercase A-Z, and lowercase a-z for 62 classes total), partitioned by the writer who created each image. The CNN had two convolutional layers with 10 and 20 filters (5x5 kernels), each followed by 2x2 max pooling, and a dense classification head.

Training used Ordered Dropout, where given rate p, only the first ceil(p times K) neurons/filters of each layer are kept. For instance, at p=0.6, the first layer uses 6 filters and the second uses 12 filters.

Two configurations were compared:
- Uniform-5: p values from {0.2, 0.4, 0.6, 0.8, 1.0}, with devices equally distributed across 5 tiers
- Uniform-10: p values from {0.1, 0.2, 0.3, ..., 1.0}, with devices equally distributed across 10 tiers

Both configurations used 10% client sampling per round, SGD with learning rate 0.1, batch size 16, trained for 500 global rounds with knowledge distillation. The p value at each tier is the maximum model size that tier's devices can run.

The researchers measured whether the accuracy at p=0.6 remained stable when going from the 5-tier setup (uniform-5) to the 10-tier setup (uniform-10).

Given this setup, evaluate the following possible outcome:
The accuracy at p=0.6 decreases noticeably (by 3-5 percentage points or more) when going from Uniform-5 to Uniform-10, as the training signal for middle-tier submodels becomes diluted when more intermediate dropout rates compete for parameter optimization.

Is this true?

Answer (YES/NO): NO